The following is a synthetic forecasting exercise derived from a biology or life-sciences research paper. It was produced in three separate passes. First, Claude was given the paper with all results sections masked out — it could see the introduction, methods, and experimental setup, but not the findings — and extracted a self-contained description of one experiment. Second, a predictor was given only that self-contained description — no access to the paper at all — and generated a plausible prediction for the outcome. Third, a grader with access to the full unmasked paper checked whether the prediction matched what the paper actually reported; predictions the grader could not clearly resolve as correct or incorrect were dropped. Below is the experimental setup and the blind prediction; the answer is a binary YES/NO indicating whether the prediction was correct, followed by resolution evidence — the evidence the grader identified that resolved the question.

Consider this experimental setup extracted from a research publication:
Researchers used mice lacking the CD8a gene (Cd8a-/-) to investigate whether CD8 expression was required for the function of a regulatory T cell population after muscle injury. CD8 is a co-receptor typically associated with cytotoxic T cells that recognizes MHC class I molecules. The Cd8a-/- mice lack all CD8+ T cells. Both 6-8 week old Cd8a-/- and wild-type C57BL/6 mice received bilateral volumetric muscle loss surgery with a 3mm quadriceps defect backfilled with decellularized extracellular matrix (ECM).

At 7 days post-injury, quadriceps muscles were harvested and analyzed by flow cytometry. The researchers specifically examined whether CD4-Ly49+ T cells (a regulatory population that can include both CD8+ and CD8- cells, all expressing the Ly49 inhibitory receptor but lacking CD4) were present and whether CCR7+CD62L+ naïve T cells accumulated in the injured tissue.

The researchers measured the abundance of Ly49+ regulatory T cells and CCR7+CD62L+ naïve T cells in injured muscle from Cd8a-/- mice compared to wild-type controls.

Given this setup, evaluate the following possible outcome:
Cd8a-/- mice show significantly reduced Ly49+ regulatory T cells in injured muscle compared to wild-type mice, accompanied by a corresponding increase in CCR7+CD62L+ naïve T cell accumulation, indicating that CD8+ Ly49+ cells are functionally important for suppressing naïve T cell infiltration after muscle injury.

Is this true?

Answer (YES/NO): NO